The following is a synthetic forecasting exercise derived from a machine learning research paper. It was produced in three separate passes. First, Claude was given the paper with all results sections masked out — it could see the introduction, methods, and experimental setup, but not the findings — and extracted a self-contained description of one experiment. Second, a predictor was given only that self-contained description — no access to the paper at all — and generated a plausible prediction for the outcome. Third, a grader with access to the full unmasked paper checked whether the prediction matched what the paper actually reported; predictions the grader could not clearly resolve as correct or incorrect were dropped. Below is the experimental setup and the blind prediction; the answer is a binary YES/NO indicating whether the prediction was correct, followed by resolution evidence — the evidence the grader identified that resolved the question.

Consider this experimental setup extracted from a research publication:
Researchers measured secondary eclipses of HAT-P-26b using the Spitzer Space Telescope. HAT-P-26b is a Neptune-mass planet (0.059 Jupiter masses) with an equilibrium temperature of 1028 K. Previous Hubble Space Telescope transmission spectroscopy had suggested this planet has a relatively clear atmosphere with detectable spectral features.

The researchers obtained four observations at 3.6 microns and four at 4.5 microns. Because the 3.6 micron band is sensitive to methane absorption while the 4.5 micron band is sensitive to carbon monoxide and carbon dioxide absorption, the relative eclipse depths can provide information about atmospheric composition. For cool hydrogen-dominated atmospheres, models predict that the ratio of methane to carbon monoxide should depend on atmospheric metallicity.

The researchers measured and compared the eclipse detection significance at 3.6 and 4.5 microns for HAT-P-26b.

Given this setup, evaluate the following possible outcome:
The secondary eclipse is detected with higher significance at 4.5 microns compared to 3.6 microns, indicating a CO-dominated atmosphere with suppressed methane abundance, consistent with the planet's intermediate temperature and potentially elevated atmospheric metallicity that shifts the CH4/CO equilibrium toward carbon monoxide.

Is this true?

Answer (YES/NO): NO